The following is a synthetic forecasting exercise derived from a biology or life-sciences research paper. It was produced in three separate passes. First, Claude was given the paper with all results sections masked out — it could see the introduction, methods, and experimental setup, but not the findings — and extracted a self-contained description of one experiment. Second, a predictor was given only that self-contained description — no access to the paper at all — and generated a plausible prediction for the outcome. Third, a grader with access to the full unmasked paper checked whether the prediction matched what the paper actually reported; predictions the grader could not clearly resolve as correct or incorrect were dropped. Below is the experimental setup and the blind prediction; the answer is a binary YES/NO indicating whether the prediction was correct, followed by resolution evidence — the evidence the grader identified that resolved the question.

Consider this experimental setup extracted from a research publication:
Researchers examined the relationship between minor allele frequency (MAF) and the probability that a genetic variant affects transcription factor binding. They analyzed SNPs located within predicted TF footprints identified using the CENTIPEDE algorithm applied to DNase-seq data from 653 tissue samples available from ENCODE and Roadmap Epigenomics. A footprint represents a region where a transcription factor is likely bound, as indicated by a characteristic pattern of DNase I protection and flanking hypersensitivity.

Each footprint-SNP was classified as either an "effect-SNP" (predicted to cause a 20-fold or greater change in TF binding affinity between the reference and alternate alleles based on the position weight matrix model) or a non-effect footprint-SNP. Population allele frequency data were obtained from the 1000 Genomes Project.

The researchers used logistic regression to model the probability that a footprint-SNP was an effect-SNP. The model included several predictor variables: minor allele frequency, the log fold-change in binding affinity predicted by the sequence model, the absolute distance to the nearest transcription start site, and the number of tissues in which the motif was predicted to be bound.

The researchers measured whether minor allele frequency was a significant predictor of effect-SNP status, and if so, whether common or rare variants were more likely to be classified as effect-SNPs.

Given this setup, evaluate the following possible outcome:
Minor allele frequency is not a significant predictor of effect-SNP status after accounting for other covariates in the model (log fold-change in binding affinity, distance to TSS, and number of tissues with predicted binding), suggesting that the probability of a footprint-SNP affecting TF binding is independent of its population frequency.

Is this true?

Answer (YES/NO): NO